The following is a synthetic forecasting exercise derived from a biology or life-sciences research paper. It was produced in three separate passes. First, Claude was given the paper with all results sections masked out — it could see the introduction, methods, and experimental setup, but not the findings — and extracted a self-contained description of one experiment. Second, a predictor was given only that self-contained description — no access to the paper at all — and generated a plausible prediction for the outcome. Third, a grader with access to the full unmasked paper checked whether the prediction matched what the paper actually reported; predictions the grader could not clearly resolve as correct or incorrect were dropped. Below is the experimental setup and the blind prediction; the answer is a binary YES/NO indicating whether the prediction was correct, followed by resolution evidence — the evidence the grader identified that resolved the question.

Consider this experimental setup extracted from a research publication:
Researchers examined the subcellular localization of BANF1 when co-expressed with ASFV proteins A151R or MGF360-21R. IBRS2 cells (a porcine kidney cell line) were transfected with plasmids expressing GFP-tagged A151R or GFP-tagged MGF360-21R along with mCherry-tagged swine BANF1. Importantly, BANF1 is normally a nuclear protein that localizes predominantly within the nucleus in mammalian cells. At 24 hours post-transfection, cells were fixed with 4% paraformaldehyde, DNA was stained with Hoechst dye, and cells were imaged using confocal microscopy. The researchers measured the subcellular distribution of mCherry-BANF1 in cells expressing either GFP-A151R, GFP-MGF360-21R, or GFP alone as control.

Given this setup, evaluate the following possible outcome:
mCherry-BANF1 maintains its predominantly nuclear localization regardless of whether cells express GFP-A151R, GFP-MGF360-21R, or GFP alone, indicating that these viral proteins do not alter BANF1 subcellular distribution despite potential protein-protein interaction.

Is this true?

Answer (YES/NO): NO